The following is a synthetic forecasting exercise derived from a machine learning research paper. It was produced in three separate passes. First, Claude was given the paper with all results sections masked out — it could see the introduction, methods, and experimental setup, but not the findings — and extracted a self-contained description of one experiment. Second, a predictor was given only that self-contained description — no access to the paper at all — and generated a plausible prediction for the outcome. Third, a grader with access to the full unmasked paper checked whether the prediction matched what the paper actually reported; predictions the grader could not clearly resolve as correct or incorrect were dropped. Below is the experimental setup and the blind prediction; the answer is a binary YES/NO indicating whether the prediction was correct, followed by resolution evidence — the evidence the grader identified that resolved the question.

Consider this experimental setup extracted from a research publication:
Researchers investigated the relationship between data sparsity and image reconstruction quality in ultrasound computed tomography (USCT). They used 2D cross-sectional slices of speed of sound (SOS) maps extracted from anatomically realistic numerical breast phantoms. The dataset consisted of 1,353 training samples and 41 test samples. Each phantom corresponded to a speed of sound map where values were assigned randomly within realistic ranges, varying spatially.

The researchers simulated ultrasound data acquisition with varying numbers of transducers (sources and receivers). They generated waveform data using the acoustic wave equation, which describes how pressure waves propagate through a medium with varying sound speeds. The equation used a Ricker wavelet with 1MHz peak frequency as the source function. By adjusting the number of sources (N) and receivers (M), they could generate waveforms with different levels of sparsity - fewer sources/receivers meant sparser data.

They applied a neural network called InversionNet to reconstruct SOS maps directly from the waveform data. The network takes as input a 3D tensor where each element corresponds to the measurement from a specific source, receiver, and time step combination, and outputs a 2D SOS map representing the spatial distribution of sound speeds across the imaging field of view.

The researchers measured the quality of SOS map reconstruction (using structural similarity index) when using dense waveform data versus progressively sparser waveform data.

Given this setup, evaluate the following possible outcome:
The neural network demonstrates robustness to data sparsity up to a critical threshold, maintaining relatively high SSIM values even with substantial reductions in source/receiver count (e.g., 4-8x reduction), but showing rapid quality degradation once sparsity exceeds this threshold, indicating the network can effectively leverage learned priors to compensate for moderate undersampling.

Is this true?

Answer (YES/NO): NO